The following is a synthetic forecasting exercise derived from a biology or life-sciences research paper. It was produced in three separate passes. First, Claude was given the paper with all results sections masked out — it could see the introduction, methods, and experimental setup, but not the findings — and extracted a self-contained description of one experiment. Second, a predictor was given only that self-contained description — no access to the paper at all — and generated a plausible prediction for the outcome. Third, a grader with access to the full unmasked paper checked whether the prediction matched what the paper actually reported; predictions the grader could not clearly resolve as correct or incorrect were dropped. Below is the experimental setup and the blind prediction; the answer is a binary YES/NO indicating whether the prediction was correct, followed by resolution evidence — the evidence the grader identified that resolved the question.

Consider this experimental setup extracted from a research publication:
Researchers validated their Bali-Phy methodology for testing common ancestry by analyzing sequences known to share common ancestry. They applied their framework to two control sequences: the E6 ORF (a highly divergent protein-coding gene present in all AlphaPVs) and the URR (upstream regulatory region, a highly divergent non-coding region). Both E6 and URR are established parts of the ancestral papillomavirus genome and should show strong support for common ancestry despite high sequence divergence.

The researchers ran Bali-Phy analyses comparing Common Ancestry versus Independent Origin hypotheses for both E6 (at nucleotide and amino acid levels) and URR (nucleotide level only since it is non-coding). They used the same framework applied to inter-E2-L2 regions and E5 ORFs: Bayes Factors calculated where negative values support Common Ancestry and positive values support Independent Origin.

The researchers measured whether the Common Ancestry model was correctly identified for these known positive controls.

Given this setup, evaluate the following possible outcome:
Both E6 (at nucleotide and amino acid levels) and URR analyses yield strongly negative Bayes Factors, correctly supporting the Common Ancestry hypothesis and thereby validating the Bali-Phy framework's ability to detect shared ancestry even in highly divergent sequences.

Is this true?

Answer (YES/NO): YES